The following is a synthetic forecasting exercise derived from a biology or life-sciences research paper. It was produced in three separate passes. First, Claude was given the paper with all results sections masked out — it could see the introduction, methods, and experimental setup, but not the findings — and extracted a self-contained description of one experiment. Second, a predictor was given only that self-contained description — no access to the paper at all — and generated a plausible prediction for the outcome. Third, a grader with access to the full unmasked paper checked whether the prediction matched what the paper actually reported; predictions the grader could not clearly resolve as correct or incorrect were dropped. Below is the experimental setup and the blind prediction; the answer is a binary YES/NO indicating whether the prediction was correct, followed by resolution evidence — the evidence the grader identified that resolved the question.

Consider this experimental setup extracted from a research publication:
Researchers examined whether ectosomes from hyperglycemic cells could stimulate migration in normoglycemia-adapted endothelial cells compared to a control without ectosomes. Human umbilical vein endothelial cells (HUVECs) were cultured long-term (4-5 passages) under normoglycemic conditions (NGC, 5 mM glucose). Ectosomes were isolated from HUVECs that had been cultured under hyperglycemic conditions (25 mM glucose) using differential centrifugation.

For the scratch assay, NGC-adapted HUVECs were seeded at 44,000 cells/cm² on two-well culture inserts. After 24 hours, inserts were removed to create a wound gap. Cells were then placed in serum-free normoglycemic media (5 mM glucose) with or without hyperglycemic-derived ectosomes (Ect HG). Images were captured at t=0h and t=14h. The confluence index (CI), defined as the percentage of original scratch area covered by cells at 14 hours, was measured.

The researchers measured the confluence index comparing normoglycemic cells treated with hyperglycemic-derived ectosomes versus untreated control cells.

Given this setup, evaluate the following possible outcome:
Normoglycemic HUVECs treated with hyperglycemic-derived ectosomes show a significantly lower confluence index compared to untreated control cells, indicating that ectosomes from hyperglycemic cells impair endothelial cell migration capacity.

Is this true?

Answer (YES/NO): NO